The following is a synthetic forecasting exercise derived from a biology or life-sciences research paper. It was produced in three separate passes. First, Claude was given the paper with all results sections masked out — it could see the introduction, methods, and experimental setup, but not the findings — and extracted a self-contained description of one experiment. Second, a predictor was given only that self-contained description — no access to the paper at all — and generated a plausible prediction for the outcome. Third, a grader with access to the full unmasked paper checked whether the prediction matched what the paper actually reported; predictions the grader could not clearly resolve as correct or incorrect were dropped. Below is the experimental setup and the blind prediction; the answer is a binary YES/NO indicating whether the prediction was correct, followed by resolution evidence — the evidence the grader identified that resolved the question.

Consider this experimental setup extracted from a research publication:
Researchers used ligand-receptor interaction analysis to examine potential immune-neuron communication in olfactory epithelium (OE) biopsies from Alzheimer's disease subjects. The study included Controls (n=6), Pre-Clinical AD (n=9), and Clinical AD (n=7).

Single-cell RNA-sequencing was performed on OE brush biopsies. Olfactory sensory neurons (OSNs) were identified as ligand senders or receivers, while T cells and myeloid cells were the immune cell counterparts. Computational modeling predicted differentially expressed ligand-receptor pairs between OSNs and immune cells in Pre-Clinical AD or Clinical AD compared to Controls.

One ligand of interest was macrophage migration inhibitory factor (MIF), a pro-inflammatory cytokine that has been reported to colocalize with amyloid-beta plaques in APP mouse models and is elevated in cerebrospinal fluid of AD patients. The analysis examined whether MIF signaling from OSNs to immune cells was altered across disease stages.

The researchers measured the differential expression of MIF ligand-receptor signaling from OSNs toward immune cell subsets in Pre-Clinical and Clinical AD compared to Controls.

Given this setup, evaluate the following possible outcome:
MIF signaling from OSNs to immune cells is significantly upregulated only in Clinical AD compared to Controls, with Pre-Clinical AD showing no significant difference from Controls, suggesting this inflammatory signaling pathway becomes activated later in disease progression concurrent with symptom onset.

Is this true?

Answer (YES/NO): NO